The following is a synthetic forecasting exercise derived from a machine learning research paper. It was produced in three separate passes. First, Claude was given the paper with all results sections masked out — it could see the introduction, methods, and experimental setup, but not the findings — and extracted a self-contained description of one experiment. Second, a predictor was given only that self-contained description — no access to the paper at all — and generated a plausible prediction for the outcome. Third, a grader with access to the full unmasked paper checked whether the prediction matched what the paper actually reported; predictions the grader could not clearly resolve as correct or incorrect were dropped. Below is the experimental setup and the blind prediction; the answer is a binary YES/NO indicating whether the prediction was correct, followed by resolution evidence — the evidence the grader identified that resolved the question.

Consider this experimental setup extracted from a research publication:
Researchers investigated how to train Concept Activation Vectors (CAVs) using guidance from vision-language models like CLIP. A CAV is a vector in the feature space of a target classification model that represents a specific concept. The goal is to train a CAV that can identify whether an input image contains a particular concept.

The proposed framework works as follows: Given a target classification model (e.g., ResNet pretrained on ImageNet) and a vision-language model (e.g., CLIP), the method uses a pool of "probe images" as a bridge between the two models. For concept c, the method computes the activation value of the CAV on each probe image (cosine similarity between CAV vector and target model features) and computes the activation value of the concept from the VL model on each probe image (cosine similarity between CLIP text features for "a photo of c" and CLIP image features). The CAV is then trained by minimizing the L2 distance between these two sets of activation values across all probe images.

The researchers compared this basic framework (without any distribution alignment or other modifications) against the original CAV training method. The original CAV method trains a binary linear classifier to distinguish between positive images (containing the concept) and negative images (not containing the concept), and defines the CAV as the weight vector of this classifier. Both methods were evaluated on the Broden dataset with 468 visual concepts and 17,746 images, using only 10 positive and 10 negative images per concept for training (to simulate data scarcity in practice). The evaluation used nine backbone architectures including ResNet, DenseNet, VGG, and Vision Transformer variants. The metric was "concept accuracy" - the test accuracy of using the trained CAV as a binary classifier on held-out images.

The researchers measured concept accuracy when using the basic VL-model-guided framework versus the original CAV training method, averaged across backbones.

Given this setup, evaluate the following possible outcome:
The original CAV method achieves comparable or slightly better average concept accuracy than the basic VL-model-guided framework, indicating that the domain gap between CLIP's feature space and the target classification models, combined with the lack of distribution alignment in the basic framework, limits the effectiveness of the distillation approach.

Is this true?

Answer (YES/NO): YES